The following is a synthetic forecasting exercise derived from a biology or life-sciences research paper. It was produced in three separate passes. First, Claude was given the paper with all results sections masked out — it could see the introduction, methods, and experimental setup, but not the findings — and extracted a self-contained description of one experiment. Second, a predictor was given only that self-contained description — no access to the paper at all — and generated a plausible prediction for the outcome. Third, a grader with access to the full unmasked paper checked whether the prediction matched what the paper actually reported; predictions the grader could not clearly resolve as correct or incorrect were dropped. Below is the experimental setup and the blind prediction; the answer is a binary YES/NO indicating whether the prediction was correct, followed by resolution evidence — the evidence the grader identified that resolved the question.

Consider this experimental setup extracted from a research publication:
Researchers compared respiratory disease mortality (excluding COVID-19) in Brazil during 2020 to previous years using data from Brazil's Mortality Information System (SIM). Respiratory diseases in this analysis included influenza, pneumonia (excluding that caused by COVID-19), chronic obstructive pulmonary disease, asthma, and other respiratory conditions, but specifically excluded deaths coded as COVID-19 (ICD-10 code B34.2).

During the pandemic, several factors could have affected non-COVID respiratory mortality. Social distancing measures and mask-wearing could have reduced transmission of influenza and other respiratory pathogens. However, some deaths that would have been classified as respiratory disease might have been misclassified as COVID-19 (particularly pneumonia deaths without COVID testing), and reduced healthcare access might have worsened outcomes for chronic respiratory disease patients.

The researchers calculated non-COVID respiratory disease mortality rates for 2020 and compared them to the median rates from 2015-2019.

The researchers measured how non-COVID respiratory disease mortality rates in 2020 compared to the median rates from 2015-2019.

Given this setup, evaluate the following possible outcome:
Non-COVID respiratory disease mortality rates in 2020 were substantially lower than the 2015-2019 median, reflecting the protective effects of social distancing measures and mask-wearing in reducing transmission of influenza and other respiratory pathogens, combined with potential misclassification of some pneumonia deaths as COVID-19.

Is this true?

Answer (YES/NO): NO